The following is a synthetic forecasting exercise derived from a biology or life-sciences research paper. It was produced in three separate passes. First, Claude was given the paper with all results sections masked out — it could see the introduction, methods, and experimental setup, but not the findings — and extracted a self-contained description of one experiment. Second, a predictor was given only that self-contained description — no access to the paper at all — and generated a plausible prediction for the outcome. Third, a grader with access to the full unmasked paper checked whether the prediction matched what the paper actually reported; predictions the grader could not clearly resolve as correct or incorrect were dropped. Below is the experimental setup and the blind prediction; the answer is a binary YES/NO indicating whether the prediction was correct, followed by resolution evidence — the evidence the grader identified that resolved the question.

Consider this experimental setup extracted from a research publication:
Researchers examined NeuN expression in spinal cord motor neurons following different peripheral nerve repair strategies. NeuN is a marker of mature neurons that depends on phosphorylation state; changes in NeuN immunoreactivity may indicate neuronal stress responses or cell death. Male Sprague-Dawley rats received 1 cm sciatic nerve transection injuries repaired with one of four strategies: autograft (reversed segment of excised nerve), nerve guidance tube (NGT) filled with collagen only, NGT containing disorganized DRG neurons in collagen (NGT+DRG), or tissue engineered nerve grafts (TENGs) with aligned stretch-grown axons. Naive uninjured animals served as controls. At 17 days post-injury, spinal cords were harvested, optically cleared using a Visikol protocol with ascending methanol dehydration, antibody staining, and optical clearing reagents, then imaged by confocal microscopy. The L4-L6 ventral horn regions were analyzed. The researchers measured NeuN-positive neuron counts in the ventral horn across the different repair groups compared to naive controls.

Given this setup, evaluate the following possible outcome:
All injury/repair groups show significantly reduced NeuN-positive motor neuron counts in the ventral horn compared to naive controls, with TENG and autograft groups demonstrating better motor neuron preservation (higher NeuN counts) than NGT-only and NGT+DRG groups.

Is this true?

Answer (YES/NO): NO